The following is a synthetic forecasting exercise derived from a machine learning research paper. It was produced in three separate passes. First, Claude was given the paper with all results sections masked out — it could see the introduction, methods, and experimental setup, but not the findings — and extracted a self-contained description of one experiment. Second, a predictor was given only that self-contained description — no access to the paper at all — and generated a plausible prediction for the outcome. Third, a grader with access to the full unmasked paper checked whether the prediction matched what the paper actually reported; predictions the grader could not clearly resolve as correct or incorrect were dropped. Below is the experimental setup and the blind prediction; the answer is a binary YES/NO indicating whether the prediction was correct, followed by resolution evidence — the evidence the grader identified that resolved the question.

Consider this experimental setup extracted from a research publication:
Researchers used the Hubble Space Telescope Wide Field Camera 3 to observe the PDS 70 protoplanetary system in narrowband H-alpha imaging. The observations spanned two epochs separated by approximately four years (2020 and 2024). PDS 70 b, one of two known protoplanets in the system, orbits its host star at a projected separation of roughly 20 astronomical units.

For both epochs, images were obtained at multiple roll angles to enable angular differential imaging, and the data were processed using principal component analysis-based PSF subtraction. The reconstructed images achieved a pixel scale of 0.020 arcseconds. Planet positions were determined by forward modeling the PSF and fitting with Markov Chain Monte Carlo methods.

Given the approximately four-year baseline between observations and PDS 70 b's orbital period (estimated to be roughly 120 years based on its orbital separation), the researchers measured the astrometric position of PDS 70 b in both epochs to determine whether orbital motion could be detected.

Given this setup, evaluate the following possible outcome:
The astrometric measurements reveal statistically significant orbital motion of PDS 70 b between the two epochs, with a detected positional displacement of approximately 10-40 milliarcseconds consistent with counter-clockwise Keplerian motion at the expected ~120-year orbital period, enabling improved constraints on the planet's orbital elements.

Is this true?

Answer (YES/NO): NO